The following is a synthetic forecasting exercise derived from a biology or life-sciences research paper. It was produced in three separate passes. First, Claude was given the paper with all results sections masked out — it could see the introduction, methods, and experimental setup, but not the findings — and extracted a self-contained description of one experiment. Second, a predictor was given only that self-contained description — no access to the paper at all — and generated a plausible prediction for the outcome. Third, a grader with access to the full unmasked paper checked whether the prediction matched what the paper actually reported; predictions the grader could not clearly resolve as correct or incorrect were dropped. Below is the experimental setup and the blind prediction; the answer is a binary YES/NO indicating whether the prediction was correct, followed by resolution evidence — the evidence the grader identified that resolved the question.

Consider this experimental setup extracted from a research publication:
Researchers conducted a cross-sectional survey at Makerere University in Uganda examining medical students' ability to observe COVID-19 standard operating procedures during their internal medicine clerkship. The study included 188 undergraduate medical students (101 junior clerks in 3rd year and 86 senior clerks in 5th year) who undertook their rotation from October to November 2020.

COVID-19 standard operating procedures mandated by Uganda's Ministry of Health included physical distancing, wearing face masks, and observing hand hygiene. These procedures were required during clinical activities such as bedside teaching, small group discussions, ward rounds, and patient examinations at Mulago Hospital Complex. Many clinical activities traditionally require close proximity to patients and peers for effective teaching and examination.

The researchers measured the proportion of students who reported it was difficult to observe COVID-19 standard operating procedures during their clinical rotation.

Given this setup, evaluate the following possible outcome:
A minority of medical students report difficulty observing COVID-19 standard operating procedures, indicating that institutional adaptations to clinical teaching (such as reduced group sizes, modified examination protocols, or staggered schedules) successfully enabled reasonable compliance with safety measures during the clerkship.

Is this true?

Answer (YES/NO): NO